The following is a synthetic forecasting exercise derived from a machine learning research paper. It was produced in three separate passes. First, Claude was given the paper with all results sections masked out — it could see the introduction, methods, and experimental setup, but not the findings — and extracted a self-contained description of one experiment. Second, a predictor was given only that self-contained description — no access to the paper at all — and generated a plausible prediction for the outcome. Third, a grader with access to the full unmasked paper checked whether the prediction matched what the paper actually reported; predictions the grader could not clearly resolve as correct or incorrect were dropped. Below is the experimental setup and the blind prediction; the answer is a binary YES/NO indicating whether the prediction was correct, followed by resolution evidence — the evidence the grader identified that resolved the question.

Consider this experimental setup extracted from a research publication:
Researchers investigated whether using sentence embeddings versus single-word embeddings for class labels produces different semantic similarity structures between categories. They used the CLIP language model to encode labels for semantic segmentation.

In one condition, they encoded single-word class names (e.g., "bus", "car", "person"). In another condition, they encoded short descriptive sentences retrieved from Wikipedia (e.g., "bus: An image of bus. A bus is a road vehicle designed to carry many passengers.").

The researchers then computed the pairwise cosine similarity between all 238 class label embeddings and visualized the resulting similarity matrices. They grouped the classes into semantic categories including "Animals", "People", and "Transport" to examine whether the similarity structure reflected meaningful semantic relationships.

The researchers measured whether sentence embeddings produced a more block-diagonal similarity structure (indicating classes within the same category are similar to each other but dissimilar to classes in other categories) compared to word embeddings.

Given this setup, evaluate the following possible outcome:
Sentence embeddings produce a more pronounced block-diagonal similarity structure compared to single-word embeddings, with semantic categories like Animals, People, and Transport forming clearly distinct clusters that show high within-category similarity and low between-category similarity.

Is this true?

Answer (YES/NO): YES